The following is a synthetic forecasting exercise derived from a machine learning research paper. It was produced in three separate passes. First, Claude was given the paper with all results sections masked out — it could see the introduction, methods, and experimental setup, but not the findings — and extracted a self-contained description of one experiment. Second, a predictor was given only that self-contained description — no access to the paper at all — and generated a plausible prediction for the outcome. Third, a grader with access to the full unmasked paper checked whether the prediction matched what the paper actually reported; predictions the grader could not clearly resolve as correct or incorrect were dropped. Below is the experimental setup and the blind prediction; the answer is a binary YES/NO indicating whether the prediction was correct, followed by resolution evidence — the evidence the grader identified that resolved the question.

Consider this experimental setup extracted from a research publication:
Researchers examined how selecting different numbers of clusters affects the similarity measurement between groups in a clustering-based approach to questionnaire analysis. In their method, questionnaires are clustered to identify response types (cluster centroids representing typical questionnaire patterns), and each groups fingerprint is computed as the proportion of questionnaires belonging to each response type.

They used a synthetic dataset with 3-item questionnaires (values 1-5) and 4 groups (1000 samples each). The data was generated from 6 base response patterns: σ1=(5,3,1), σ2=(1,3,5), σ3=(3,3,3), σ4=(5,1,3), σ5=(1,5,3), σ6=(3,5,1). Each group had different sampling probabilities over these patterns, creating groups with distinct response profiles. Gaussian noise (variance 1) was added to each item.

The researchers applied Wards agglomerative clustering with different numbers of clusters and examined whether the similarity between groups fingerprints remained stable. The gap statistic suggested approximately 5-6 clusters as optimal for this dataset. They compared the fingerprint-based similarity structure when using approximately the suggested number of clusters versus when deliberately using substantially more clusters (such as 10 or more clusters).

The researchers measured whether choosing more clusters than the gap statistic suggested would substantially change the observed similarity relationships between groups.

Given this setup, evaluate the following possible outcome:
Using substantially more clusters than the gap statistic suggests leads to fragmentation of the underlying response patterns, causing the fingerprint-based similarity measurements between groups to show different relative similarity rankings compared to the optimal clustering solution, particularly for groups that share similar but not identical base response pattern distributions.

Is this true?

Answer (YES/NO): NO